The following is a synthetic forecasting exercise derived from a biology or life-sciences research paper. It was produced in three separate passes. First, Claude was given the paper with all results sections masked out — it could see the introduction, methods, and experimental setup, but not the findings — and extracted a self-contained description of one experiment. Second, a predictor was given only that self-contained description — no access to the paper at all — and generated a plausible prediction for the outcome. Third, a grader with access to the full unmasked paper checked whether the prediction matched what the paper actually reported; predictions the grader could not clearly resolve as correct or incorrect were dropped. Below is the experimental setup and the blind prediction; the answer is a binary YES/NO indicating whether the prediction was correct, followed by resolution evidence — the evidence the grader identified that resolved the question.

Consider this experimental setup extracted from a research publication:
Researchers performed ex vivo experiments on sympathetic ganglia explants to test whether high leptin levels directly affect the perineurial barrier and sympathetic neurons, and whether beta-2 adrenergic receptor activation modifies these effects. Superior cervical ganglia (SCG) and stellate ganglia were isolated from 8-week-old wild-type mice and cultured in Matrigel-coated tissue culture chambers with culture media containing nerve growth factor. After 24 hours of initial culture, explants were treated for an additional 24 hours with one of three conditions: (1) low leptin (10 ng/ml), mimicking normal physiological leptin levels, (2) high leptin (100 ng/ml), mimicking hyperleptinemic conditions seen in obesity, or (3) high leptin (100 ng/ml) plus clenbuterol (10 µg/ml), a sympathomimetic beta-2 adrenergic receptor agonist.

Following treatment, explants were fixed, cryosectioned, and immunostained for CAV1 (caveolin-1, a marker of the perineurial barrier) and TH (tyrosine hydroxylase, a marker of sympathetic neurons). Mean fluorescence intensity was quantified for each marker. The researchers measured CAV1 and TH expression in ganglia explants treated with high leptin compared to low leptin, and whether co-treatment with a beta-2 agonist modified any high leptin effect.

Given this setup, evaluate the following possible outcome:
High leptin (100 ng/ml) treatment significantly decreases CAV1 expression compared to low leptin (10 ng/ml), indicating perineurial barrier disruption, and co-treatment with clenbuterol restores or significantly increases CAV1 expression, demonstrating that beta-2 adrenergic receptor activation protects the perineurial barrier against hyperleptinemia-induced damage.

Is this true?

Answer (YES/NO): YES